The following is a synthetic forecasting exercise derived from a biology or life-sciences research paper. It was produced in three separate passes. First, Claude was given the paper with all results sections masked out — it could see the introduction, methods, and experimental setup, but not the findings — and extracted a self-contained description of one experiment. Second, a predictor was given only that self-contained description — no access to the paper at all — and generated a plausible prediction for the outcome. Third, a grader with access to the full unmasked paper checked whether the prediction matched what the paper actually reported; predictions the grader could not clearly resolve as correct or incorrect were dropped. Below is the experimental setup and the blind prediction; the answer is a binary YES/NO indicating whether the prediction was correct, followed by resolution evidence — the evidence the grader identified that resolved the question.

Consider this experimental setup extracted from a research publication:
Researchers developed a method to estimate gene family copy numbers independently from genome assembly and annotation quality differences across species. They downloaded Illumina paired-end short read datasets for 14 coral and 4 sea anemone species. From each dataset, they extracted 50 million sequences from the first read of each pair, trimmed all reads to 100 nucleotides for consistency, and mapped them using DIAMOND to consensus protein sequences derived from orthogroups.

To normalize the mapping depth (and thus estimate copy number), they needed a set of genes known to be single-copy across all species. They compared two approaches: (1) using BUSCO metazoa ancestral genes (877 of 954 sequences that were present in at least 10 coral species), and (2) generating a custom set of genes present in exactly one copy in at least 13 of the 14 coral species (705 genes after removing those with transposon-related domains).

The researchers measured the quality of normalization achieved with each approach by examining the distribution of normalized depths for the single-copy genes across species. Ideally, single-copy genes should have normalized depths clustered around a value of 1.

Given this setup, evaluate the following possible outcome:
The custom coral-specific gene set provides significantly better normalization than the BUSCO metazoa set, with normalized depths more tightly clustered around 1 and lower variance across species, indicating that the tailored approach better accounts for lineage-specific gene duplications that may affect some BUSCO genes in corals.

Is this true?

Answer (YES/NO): NO